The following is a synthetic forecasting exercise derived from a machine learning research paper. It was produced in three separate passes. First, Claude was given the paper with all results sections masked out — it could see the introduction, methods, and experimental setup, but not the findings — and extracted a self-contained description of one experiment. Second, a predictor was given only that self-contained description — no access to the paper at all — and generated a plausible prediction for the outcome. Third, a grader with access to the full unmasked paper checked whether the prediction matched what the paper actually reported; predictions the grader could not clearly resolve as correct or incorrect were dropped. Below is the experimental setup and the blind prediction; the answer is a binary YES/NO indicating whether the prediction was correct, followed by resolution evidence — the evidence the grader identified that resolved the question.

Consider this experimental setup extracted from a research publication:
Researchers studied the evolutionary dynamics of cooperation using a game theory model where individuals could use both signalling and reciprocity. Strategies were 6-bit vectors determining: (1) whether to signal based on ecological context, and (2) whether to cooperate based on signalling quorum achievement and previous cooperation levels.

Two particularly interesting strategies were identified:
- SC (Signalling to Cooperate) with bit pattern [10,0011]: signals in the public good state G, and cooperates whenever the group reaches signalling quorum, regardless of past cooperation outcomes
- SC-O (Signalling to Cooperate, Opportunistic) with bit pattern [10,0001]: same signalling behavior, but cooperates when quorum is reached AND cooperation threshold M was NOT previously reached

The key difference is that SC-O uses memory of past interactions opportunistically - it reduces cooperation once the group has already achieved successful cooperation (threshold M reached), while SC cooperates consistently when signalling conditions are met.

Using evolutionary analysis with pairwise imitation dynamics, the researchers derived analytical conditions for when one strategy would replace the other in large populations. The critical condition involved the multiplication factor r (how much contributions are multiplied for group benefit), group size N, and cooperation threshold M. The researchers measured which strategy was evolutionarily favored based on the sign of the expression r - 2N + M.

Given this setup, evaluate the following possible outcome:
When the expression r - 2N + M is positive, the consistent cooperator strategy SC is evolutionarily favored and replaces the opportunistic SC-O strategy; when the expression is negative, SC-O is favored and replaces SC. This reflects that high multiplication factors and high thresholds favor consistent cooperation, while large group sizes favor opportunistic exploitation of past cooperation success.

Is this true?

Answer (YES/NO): YES